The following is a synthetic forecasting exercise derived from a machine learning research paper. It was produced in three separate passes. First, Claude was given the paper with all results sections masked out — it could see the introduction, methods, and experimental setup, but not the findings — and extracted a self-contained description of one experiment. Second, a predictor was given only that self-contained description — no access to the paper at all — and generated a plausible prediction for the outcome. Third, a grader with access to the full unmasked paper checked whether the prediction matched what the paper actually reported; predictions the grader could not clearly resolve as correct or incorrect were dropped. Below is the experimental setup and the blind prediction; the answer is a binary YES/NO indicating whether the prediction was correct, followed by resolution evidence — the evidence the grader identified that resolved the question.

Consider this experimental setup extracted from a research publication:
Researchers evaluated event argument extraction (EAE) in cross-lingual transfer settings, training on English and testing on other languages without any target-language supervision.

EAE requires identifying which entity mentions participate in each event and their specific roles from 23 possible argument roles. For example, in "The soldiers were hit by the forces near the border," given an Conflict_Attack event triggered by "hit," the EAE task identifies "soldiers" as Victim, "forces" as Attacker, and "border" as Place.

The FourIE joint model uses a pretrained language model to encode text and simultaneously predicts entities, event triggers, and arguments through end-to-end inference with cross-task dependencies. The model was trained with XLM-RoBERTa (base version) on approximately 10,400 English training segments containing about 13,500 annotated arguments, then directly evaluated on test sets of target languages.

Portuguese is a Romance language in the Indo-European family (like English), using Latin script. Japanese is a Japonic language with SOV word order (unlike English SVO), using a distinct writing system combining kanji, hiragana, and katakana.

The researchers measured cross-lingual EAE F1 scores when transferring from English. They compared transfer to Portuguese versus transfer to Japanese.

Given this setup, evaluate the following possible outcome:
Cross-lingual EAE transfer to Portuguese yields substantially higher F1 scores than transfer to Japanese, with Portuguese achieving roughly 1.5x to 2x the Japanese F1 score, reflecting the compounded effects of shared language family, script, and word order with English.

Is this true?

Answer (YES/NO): NO